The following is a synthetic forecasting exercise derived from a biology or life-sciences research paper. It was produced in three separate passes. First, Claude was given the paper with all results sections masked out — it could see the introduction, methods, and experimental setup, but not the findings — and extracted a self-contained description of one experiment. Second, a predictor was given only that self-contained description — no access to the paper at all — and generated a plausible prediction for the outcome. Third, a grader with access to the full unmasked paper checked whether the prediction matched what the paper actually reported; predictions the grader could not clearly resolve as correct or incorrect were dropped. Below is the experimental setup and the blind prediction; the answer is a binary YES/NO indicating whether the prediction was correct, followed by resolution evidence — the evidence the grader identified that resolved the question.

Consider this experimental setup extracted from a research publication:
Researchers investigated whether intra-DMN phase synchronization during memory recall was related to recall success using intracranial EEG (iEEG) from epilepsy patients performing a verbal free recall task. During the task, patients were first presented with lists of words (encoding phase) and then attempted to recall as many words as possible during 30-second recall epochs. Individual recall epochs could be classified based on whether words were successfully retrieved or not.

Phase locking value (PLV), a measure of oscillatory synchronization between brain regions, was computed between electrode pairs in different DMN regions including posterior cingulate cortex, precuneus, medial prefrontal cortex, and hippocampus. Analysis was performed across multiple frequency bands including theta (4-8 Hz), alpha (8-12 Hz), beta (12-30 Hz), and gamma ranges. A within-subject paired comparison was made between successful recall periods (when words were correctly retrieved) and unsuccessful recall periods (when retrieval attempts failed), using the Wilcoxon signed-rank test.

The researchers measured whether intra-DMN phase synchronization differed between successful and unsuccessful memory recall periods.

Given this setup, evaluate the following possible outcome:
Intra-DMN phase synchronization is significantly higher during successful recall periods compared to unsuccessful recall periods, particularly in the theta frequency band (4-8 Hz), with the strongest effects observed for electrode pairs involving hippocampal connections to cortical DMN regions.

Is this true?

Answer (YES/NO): NO